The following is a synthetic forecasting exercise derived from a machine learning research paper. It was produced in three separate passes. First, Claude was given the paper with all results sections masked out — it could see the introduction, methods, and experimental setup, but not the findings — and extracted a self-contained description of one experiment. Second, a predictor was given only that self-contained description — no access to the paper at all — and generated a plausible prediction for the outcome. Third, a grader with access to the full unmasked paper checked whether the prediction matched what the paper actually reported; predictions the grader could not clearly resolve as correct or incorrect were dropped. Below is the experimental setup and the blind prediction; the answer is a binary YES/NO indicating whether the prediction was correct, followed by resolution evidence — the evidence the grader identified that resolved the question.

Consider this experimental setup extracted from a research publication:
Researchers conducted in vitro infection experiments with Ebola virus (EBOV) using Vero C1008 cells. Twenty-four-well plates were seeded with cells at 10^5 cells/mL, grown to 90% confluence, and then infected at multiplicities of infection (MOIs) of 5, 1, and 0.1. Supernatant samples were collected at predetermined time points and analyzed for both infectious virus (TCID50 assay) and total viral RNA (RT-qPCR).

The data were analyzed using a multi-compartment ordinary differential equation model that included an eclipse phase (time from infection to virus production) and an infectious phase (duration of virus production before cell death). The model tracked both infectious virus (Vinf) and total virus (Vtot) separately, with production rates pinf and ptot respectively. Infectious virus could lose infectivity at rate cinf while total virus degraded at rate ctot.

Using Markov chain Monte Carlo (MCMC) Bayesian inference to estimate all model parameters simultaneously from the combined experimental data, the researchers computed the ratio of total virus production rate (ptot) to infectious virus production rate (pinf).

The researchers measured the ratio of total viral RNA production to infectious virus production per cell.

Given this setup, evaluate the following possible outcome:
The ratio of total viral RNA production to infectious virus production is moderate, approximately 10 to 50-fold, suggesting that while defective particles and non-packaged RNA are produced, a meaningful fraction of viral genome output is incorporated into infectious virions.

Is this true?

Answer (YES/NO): NO